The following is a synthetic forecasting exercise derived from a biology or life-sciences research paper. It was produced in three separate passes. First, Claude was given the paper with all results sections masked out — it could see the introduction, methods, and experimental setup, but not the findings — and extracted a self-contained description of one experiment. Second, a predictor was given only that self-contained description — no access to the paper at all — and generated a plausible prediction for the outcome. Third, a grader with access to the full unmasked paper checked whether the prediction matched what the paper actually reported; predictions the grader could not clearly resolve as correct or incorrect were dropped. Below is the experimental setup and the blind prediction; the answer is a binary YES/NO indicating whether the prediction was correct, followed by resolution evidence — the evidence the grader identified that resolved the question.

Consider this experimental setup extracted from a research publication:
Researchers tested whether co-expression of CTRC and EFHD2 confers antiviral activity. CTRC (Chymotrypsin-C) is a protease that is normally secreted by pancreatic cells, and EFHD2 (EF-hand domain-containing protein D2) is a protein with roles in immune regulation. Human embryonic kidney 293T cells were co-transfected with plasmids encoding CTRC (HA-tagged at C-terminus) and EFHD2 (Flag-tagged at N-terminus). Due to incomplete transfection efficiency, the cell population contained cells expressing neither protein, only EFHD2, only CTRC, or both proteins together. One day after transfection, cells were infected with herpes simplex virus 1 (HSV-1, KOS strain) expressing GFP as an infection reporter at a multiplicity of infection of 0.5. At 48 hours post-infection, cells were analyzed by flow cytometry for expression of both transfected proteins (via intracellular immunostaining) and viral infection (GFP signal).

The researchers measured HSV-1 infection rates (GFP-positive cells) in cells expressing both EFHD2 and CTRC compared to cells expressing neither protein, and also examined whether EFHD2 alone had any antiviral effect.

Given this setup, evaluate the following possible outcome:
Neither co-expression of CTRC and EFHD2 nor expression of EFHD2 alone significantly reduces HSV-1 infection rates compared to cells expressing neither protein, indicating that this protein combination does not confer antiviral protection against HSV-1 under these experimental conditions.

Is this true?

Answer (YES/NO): NO